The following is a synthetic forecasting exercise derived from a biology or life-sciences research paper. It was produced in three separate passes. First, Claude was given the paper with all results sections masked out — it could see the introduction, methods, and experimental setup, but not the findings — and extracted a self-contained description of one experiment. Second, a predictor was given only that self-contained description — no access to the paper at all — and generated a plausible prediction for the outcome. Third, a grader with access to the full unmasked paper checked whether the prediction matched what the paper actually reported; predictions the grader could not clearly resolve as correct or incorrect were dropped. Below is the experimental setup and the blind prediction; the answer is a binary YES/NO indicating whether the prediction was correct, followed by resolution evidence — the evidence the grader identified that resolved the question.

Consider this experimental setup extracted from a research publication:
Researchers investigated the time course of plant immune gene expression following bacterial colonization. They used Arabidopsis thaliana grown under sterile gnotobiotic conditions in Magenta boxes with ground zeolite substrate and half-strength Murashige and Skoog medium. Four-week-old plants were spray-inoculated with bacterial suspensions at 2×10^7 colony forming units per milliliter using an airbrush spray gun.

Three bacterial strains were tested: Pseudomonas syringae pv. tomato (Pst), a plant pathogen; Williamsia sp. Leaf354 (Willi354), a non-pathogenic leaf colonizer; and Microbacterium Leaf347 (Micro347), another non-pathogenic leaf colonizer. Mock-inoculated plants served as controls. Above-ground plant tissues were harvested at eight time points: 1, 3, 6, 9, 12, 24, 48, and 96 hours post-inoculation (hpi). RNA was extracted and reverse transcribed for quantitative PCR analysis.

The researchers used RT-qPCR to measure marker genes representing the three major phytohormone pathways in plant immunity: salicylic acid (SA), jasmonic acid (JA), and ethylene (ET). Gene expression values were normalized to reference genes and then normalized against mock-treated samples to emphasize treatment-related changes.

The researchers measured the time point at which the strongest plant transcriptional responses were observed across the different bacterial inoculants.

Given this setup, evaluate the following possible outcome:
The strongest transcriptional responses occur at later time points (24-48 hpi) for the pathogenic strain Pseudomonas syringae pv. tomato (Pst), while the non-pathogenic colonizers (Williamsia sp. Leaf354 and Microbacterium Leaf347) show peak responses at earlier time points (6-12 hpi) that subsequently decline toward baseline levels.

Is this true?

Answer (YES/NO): NO